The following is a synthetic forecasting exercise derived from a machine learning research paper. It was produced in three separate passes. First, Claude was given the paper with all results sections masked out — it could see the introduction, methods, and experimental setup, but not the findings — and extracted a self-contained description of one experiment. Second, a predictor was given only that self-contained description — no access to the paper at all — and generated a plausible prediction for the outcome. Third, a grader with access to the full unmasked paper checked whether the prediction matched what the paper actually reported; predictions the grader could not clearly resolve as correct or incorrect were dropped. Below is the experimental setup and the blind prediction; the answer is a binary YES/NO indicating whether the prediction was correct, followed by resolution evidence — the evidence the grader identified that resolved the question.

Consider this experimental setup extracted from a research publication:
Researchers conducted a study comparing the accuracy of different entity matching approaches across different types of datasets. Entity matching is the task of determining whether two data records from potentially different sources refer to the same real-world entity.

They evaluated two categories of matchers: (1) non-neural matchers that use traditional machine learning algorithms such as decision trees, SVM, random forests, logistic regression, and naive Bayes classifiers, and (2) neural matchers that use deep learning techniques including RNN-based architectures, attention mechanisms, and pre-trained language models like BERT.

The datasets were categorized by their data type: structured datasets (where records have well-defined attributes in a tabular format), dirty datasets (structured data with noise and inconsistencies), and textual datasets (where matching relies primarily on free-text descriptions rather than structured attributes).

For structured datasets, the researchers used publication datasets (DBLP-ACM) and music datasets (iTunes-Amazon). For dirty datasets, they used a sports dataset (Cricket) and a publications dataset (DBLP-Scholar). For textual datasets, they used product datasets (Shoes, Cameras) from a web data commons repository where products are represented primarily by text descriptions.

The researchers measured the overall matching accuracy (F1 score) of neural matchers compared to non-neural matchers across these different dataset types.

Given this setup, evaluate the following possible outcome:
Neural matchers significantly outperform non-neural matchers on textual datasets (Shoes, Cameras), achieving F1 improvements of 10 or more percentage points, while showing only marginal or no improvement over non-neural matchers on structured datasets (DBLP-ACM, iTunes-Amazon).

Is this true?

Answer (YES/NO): NO